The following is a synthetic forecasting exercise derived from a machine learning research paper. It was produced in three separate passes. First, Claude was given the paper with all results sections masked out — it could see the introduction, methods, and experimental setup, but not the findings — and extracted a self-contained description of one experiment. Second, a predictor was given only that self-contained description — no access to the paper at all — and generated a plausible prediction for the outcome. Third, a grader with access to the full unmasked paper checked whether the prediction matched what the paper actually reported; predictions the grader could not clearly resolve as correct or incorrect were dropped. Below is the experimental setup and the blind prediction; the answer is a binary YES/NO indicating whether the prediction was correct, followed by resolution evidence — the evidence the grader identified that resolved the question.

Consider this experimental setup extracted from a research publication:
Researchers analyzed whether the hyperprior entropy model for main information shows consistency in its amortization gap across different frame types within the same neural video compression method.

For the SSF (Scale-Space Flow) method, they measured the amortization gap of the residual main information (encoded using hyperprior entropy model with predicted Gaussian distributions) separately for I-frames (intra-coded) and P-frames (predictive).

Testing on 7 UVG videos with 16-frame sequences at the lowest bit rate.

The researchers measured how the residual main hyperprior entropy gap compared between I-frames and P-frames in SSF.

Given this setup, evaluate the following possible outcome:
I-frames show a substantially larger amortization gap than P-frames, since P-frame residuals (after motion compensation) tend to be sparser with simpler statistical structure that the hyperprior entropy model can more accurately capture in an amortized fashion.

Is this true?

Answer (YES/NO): NO